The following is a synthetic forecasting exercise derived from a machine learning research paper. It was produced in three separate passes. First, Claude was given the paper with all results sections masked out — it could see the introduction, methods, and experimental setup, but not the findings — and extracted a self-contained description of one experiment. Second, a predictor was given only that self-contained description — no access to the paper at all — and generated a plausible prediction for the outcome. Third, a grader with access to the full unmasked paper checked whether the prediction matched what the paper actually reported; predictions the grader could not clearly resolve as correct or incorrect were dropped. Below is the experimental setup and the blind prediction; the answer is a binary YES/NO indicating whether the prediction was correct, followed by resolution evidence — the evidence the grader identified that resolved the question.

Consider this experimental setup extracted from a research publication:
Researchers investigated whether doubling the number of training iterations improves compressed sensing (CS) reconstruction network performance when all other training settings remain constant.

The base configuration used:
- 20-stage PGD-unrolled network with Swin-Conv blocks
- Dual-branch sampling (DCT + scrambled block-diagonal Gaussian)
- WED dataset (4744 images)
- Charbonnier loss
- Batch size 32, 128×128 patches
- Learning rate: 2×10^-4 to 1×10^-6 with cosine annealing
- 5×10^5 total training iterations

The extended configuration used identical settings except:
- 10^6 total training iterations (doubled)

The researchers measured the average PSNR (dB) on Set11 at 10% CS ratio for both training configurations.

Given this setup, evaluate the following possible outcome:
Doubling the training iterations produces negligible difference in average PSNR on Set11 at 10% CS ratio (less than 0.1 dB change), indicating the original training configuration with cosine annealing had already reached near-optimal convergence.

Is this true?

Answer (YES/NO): NO